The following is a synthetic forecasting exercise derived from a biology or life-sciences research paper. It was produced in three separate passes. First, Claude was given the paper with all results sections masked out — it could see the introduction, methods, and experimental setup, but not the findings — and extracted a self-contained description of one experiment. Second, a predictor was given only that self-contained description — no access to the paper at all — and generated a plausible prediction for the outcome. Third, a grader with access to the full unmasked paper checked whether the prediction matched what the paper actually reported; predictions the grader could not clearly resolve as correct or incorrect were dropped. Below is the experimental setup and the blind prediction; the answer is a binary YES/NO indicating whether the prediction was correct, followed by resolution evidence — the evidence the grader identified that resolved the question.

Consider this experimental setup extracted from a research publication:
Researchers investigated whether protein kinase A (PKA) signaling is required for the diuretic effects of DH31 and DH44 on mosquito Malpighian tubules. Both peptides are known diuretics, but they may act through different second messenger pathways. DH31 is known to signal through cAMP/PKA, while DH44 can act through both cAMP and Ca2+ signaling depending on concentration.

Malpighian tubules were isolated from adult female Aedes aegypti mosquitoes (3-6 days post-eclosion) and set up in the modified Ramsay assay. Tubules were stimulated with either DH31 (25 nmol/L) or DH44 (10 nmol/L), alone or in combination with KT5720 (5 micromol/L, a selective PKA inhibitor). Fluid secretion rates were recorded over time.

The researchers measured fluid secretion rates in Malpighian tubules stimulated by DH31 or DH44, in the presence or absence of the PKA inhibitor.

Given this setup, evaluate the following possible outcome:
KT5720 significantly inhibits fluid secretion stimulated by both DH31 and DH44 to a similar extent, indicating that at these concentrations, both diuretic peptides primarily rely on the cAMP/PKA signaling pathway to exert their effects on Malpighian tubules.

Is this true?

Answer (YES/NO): NO